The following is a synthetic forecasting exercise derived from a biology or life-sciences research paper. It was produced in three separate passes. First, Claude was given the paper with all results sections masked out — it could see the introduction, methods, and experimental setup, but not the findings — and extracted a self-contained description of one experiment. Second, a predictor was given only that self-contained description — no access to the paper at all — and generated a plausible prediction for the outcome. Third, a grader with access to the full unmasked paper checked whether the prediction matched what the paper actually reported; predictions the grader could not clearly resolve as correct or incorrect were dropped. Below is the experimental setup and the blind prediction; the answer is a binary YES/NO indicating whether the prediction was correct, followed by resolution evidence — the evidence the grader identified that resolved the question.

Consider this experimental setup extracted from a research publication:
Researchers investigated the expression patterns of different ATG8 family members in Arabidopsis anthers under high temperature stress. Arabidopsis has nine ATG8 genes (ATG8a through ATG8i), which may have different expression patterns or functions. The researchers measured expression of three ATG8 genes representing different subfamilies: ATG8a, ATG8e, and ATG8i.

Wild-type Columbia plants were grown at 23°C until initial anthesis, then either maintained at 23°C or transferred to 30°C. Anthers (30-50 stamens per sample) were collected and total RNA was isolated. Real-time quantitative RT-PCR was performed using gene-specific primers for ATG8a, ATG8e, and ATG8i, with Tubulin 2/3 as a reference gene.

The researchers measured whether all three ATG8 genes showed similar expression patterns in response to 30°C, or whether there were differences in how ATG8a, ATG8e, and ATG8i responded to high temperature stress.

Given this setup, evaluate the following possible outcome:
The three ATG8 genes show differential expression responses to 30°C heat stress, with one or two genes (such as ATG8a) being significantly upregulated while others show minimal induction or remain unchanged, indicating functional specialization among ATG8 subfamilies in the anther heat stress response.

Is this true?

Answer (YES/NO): NO